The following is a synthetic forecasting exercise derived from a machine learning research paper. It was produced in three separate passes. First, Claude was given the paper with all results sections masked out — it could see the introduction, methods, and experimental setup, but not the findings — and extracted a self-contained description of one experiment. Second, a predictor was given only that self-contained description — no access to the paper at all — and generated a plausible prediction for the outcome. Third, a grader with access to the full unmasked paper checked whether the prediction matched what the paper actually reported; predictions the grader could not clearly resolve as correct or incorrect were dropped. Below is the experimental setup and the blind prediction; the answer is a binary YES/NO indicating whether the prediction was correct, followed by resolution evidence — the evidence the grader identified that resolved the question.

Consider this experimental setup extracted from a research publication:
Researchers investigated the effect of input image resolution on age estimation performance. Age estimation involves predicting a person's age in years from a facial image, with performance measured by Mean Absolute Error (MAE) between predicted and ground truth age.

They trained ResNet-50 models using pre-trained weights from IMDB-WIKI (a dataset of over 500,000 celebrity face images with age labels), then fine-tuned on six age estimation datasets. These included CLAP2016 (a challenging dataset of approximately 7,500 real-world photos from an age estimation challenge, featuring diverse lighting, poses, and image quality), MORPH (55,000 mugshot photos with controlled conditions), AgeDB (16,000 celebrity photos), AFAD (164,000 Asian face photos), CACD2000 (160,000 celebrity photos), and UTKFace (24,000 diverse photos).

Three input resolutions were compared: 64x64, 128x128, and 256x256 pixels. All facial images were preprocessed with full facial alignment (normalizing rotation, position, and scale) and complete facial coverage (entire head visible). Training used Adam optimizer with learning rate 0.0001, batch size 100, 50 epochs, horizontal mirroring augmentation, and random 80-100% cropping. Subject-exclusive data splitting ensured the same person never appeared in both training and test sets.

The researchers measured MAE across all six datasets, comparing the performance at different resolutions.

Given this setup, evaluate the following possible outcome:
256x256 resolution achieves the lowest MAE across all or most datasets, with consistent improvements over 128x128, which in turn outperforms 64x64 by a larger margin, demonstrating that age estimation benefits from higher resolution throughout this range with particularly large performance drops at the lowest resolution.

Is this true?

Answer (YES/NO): YES